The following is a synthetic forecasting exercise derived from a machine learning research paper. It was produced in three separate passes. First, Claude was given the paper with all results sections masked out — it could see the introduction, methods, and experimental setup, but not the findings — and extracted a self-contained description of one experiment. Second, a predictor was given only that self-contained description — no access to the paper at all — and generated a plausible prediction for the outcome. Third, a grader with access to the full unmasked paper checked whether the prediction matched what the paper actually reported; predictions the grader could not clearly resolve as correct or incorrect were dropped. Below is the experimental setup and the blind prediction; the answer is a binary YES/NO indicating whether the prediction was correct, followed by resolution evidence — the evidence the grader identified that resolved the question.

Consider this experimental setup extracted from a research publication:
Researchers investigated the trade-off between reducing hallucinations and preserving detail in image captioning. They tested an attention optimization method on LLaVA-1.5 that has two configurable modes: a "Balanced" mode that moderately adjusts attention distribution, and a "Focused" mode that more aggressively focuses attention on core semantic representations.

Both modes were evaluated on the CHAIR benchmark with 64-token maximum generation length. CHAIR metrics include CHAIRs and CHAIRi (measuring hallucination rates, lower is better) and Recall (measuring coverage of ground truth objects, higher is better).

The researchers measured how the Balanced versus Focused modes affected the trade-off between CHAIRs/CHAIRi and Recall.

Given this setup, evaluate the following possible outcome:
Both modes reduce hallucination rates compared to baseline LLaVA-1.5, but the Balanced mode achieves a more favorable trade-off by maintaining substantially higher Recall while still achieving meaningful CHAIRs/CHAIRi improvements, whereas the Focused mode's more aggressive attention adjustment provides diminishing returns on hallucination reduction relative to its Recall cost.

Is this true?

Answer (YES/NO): NO